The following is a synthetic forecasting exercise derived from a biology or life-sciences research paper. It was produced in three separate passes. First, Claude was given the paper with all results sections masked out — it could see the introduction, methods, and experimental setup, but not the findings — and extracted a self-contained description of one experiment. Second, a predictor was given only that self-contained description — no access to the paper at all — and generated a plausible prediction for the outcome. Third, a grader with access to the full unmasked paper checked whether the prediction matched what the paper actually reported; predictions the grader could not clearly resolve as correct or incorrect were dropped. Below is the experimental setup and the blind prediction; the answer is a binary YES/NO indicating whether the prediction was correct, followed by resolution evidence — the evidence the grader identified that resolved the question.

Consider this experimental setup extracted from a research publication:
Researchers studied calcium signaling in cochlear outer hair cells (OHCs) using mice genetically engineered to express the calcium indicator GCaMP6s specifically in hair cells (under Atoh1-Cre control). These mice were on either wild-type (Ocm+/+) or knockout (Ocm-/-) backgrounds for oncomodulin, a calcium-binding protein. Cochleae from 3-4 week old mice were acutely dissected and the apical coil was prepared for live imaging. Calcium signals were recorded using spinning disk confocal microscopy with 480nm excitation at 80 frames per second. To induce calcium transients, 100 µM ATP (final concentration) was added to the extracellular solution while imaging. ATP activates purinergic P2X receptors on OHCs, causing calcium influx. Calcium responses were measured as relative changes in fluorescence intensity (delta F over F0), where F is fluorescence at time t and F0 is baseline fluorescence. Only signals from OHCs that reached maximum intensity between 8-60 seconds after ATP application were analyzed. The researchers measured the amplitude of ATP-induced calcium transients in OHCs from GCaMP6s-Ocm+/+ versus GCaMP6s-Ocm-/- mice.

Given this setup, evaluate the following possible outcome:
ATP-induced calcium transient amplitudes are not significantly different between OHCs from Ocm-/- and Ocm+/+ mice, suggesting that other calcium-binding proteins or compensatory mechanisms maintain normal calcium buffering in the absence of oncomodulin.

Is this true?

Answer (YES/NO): NO